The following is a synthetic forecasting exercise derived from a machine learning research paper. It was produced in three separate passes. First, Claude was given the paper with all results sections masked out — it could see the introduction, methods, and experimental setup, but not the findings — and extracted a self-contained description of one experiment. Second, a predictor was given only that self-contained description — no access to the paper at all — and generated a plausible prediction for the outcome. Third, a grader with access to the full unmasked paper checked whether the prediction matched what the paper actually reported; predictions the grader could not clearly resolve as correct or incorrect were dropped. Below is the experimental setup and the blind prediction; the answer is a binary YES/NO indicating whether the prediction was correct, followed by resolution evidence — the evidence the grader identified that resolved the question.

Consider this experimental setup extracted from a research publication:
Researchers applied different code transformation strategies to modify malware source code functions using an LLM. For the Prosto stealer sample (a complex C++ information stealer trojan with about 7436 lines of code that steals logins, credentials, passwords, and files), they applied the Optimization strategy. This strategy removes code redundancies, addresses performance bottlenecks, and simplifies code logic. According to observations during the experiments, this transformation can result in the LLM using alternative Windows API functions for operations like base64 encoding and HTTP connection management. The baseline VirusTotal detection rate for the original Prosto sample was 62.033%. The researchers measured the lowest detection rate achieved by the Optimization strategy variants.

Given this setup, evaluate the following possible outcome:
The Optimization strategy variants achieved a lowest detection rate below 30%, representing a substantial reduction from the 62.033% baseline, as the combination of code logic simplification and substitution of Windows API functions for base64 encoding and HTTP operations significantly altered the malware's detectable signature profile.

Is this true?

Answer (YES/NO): NO